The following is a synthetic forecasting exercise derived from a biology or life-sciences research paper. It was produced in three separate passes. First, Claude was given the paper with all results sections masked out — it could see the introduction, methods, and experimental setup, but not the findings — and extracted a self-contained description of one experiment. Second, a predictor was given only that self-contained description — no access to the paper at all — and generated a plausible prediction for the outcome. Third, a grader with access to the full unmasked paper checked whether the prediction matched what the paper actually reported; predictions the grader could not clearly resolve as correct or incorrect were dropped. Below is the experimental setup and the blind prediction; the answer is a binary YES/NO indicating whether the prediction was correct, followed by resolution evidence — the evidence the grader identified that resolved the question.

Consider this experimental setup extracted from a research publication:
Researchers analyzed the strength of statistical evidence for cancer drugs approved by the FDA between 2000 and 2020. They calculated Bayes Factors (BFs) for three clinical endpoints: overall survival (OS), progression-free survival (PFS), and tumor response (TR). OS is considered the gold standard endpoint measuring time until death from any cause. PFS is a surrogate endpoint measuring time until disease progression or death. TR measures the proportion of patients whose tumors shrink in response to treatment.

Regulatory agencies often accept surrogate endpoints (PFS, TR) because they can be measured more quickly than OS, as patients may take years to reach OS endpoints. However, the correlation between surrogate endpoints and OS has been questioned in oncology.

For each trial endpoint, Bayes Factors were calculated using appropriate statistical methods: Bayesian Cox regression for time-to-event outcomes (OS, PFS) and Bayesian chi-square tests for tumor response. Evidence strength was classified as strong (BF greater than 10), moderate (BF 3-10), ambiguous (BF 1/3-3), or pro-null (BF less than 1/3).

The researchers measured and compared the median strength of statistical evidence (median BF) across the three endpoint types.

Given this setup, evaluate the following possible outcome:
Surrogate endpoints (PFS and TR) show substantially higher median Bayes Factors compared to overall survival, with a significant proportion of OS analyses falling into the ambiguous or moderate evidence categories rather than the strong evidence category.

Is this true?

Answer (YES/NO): YES